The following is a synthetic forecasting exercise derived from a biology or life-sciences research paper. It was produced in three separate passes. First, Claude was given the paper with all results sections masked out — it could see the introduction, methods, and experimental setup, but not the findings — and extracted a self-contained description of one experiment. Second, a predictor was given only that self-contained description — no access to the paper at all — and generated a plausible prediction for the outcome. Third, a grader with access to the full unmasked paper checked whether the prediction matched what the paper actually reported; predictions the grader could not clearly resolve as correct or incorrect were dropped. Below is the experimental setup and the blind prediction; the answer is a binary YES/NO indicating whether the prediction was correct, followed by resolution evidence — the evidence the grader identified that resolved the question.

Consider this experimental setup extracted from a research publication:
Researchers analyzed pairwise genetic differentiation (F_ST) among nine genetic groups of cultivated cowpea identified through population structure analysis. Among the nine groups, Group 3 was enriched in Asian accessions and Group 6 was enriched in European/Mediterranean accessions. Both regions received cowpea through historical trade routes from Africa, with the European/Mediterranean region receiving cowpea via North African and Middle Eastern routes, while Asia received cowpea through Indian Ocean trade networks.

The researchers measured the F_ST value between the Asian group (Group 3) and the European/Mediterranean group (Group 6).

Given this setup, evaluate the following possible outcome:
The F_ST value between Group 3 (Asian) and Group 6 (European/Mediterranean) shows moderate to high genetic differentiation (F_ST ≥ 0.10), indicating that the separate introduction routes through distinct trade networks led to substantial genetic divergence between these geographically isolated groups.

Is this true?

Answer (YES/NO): NO